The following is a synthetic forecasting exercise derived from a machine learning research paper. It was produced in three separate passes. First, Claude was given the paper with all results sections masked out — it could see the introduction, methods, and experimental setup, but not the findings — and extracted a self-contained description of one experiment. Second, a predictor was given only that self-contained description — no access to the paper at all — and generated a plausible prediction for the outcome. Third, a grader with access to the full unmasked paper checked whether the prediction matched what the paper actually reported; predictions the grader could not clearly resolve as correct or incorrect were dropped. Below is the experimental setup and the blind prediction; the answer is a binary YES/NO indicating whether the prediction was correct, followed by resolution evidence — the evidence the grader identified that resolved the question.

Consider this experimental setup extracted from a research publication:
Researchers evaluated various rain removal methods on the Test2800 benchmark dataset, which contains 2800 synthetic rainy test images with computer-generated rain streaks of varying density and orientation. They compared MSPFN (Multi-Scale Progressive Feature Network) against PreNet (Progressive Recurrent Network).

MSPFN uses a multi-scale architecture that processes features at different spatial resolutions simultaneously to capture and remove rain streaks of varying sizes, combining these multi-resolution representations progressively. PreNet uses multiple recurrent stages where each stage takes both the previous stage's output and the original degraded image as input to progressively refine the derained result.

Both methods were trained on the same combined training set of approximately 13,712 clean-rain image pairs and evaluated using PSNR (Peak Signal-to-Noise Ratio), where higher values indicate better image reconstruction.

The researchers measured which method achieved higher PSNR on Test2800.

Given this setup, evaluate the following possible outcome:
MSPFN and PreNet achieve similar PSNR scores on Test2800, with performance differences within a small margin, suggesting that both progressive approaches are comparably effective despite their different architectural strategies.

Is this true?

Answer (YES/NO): NO